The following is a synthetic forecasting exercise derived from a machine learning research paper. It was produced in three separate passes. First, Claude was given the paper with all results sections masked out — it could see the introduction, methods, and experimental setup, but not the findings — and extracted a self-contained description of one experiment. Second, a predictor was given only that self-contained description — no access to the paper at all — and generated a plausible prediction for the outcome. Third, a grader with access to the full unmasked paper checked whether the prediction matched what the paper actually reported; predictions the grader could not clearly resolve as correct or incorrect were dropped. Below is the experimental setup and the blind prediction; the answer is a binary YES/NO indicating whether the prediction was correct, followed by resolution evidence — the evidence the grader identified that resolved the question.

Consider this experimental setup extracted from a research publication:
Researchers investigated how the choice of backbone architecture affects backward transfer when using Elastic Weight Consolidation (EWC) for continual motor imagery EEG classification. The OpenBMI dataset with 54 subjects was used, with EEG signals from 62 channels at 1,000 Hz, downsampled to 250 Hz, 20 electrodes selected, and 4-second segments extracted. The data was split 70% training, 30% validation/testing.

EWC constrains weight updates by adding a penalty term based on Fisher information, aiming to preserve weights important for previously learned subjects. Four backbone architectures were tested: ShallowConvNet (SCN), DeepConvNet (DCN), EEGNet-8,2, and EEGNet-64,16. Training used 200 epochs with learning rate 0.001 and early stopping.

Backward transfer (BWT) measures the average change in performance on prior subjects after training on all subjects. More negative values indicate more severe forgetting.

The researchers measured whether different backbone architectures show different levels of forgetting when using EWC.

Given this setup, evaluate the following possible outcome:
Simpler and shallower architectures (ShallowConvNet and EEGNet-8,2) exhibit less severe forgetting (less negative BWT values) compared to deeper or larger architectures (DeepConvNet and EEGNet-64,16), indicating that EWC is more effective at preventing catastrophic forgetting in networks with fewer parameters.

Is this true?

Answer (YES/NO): NO